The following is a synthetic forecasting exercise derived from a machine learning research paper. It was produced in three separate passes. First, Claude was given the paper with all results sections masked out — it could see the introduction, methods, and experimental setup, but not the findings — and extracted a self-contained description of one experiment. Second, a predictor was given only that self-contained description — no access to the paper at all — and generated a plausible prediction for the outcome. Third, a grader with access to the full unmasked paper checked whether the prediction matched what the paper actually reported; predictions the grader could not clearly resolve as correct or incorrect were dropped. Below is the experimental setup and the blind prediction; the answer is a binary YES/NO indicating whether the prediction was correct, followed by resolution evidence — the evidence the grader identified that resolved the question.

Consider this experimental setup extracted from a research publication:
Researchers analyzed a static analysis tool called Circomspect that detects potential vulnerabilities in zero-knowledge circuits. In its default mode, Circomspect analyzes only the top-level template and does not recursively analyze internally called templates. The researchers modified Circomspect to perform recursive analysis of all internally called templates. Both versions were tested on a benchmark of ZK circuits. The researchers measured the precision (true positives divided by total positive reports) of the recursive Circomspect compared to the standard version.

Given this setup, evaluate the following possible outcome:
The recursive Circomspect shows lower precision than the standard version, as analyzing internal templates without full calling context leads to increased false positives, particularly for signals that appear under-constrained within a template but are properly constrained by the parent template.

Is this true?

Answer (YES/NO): YES